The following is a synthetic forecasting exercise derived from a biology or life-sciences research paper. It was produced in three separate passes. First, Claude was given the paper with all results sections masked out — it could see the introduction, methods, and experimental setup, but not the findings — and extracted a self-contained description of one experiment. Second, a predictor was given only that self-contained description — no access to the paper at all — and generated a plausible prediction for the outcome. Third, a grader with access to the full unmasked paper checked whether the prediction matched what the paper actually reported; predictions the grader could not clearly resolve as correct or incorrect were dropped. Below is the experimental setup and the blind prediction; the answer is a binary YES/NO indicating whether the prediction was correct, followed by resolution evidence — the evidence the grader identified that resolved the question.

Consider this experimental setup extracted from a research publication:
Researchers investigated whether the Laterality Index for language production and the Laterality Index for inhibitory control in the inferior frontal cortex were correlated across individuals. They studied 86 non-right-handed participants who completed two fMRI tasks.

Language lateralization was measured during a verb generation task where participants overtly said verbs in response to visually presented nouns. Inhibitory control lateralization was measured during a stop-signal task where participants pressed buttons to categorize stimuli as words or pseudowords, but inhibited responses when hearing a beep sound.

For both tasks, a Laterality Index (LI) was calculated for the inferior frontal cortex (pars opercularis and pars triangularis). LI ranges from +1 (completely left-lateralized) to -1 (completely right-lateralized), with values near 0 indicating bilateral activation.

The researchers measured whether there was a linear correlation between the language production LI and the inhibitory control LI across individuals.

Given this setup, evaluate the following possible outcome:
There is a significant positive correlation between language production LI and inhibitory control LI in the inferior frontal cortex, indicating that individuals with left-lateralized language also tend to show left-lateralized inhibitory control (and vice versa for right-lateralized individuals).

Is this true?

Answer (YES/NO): NO